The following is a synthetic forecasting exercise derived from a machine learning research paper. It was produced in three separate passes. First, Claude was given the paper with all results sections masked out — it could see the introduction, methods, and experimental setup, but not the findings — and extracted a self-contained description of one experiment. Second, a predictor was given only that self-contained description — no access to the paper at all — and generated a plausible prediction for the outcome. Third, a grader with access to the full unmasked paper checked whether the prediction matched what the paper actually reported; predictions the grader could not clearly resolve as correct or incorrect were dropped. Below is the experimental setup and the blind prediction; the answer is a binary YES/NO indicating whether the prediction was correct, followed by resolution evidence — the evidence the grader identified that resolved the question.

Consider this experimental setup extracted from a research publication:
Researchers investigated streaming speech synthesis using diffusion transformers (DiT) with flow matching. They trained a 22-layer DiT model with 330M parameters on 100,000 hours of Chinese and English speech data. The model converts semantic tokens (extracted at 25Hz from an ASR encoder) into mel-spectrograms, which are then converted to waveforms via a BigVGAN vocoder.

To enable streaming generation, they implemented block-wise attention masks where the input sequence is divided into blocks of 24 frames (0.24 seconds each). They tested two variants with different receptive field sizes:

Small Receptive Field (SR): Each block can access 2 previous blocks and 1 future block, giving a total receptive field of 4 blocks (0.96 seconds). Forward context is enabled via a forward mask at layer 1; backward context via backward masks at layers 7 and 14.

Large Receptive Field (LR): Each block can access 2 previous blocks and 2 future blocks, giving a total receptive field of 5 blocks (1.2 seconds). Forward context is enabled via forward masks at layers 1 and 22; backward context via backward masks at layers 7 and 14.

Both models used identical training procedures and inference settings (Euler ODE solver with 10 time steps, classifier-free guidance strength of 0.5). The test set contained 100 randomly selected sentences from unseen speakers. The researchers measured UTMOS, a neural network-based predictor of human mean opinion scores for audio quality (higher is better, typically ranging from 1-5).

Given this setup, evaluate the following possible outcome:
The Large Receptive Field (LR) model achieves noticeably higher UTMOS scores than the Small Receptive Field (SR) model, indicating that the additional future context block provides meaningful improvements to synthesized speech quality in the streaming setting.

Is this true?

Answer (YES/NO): NO